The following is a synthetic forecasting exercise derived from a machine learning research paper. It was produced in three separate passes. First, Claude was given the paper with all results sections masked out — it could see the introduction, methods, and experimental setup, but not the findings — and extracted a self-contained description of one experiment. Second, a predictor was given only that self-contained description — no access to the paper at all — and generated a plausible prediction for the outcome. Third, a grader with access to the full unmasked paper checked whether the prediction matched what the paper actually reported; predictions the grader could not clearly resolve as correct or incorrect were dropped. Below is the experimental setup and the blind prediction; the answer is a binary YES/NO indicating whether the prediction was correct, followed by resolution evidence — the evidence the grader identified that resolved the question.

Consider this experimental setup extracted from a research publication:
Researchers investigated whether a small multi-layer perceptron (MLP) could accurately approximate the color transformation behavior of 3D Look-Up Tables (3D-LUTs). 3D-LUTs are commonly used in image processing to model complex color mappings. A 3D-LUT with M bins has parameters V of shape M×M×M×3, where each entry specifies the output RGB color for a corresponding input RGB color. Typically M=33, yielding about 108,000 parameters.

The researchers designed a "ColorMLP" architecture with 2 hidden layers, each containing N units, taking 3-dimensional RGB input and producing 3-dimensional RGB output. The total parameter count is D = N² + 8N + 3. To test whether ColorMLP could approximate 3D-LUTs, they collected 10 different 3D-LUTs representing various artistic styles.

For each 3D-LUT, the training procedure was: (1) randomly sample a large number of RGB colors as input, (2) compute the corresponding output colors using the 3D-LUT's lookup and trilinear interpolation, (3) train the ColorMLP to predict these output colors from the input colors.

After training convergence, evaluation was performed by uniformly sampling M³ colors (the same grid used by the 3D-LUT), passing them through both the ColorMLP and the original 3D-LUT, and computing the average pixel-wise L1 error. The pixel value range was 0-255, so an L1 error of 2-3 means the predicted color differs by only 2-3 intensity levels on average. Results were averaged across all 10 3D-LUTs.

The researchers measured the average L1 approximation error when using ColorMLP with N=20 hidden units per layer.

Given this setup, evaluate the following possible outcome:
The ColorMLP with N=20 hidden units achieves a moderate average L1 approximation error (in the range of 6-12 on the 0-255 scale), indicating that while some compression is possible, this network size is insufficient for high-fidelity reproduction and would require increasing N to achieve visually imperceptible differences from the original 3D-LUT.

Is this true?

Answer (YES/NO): NO